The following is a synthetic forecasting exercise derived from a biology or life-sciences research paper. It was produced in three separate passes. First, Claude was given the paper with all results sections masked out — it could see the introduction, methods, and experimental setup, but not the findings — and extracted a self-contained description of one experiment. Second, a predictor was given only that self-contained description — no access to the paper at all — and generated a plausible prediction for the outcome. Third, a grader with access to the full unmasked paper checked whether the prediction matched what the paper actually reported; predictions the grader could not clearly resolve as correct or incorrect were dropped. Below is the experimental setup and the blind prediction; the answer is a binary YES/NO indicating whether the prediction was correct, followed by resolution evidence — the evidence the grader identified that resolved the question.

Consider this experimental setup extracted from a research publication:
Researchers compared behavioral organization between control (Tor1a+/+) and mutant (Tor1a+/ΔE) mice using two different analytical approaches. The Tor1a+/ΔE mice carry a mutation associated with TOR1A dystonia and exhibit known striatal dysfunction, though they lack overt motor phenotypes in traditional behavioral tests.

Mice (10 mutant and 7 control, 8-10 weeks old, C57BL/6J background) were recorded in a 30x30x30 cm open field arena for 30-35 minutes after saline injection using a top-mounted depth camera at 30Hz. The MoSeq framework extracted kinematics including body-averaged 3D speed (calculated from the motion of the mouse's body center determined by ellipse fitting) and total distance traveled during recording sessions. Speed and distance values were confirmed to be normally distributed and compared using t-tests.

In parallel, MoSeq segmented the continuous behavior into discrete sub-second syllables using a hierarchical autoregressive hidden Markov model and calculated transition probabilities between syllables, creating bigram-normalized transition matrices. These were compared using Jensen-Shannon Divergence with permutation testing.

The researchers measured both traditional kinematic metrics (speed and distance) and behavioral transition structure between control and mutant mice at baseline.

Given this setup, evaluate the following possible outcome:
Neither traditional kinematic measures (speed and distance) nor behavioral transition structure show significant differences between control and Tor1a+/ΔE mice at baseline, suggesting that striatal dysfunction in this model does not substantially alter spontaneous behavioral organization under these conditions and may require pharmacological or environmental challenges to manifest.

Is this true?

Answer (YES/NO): YES